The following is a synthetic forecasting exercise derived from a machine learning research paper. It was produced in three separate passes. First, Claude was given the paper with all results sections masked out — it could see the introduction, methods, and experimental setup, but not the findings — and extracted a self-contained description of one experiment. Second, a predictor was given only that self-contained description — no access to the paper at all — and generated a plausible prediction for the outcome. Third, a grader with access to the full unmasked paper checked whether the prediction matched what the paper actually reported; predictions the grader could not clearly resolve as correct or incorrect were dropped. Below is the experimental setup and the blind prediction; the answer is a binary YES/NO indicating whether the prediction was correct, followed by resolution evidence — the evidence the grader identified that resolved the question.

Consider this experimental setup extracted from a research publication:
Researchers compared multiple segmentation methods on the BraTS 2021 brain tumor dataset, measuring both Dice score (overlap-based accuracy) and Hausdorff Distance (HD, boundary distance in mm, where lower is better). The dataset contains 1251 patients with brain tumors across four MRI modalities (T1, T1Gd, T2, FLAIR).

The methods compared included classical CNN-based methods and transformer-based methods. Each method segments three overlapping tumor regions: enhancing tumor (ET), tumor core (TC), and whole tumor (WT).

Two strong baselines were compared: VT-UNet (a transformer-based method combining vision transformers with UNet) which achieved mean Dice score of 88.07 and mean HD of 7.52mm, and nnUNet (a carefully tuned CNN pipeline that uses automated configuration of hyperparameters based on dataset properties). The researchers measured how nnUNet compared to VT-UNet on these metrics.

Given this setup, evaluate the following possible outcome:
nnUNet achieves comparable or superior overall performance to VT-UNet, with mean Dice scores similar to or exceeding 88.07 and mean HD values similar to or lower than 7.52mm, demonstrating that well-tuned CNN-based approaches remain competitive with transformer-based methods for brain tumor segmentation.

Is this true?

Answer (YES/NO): NO